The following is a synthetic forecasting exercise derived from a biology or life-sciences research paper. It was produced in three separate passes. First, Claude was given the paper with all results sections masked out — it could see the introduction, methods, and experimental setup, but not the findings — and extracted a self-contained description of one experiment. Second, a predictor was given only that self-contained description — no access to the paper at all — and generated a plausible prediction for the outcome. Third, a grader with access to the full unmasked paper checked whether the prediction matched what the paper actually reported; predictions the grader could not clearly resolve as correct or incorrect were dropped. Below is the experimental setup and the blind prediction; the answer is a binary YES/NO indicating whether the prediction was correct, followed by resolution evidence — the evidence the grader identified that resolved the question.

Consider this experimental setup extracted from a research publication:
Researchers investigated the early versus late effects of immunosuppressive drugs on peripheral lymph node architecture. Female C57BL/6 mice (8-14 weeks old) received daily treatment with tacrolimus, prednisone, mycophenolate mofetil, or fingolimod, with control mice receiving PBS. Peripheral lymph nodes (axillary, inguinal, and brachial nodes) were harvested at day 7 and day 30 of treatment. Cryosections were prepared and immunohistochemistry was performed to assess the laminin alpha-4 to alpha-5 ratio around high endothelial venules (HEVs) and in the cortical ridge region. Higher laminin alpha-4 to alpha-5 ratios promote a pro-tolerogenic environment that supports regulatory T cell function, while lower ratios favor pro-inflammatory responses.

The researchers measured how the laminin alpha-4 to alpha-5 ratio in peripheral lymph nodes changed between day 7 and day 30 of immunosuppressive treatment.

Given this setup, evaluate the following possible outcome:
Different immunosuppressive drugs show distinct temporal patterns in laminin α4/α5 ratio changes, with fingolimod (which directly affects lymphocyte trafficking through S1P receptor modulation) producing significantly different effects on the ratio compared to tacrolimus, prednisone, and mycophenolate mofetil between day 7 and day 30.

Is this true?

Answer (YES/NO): NO